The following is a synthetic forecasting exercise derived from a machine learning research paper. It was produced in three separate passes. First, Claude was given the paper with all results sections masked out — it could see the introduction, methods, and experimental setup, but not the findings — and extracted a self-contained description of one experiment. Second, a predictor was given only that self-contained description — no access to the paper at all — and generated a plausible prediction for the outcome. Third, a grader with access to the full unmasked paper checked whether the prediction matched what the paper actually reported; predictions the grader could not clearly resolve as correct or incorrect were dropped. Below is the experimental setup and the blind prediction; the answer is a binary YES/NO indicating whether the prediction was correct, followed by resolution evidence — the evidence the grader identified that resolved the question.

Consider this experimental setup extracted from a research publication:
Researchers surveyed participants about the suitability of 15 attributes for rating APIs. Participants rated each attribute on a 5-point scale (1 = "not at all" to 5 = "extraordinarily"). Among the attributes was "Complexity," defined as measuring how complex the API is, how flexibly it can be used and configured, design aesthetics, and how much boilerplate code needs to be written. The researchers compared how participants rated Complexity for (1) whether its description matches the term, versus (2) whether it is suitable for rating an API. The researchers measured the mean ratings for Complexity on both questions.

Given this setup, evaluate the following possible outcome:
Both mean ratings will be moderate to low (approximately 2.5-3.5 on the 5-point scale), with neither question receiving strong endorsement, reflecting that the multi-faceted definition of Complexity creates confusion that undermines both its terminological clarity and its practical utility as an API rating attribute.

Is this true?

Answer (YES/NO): NO